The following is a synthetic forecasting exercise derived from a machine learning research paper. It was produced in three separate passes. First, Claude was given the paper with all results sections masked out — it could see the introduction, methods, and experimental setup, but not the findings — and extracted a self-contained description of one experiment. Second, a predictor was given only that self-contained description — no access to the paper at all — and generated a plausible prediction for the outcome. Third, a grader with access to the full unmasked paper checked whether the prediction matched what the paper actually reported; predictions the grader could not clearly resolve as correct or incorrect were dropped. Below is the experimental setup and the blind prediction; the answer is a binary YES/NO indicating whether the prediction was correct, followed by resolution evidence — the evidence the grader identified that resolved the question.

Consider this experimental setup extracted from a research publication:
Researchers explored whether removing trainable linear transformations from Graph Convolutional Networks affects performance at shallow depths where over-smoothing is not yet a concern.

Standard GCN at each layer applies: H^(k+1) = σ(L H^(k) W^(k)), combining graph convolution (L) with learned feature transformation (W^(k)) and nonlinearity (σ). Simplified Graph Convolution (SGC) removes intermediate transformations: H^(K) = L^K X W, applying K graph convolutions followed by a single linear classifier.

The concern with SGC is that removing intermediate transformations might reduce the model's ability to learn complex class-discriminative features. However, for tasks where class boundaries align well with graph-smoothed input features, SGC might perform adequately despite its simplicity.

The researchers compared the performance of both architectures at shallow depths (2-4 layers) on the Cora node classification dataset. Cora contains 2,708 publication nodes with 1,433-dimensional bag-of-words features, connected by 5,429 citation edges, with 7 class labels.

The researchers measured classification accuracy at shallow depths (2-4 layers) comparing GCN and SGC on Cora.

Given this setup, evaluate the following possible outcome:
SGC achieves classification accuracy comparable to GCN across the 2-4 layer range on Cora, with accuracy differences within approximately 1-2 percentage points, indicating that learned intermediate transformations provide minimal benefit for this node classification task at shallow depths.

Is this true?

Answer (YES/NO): YES